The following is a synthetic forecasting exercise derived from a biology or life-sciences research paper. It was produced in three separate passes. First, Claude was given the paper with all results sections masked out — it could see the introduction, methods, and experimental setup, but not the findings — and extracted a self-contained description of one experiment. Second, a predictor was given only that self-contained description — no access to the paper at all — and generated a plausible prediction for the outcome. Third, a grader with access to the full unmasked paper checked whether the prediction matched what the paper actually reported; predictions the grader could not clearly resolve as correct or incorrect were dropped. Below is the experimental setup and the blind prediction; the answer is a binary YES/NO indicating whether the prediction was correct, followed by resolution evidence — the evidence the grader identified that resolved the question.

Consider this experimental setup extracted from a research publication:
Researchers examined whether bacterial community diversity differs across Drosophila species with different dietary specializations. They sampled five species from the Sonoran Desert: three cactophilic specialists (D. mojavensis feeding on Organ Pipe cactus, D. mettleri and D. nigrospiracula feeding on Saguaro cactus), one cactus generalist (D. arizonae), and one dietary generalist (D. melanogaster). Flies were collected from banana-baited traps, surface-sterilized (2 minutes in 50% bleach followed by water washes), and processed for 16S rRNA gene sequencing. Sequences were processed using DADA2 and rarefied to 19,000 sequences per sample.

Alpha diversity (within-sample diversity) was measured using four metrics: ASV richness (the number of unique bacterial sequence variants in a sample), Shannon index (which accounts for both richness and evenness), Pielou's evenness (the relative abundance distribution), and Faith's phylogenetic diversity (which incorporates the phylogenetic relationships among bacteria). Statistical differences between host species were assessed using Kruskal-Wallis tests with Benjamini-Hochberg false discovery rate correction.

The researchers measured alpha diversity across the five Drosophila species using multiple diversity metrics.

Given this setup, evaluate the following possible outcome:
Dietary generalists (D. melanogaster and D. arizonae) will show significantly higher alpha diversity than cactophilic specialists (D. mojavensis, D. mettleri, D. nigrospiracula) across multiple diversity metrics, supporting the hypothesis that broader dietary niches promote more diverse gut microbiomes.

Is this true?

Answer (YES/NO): NO